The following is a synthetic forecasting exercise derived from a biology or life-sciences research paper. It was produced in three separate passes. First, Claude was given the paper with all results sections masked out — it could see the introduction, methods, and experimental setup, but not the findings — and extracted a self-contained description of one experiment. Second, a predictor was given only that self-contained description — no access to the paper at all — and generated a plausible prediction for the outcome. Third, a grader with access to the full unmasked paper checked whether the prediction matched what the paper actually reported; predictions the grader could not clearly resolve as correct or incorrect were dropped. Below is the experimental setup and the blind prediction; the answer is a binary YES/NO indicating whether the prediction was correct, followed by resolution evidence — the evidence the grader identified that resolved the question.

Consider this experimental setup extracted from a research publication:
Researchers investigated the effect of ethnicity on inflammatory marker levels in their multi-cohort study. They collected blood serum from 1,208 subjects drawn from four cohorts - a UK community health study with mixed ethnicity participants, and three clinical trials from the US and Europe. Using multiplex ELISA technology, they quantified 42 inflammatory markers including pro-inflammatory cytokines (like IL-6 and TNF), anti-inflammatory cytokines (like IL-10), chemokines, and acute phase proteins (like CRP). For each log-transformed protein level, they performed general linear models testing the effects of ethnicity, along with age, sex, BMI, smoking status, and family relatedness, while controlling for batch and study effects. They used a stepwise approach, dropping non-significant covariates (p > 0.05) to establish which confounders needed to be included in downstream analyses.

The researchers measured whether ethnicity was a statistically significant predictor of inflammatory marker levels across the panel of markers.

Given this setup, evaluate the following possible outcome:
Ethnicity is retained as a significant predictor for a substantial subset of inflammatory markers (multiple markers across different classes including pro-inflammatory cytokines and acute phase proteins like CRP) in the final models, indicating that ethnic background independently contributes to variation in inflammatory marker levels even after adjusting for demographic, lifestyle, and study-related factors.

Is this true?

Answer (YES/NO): NO